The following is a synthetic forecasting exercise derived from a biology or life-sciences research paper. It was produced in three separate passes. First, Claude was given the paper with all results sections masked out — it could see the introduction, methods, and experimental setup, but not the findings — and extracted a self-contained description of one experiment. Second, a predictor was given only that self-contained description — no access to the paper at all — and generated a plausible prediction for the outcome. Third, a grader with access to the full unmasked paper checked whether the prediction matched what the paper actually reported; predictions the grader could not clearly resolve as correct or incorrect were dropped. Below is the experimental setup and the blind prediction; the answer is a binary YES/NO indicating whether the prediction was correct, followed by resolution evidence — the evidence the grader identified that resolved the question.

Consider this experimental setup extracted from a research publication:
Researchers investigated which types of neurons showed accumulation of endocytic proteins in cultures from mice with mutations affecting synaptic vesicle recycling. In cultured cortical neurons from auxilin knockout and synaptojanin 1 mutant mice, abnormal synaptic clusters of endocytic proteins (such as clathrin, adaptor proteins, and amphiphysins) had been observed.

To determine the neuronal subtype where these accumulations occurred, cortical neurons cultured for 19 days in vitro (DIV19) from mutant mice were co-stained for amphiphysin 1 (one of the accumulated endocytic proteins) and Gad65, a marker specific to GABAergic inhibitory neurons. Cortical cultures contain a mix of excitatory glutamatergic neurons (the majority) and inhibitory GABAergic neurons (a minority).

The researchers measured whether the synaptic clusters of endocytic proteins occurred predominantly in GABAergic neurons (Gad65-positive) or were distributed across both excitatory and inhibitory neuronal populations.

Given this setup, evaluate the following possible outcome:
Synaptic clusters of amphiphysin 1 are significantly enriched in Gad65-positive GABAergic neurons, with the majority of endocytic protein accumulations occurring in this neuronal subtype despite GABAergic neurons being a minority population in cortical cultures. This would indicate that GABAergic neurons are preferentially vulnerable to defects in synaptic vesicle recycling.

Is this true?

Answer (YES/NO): YES